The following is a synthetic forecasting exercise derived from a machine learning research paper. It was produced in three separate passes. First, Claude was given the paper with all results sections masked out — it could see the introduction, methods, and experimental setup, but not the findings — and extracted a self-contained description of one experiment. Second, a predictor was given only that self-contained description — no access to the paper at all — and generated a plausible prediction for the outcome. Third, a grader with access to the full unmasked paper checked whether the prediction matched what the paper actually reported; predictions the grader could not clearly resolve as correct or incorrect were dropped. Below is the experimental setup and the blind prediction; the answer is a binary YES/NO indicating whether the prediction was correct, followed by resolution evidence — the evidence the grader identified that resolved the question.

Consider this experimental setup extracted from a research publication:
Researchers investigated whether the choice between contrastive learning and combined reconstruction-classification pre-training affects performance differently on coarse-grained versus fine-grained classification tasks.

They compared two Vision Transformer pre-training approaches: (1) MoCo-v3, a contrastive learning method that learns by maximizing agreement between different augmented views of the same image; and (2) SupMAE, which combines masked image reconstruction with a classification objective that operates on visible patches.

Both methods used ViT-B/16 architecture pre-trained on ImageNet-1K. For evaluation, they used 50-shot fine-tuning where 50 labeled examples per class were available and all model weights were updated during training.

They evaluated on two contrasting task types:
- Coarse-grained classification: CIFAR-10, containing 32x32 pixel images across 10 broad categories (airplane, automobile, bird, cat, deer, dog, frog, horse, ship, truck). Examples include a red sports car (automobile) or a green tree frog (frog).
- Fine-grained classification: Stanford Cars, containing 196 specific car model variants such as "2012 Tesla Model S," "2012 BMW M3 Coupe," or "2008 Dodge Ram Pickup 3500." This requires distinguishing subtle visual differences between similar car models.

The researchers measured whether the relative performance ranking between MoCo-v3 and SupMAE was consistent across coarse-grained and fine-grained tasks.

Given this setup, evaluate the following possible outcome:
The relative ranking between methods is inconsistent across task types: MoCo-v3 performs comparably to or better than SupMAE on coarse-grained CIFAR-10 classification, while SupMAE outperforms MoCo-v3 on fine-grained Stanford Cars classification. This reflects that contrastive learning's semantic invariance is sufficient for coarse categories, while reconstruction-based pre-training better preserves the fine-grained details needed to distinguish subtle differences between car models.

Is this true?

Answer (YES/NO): YES